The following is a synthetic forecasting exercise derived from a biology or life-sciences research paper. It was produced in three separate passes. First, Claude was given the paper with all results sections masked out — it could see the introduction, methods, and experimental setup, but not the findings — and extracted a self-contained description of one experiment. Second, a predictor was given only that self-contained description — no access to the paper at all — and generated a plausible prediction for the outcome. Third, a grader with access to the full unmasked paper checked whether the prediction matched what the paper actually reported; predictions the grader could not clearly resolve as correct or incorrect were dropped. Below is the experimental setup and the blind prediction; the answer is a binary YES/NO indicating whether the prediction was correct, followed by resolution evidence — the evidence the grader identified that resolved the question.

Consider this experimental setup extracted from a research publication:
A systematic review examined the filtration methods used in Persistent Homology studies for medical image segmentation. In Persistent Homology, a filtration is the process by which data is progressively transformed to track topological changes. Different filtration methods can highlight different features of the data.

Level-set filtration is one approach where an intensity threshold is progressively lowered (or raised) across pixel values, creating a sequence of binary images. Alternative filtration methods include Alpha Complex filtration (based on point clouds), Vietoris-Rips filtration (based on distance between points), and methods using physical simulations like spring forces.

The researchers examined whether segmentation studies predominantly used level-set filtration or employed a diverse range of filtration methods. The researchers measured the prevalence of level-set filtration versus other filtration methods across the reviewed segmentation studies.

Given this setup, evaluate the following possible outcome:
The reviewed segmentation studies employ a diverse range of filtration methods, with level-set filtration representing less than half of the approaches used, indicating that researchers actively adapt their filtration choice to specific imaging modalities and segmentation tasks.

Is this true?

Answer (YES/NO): NO